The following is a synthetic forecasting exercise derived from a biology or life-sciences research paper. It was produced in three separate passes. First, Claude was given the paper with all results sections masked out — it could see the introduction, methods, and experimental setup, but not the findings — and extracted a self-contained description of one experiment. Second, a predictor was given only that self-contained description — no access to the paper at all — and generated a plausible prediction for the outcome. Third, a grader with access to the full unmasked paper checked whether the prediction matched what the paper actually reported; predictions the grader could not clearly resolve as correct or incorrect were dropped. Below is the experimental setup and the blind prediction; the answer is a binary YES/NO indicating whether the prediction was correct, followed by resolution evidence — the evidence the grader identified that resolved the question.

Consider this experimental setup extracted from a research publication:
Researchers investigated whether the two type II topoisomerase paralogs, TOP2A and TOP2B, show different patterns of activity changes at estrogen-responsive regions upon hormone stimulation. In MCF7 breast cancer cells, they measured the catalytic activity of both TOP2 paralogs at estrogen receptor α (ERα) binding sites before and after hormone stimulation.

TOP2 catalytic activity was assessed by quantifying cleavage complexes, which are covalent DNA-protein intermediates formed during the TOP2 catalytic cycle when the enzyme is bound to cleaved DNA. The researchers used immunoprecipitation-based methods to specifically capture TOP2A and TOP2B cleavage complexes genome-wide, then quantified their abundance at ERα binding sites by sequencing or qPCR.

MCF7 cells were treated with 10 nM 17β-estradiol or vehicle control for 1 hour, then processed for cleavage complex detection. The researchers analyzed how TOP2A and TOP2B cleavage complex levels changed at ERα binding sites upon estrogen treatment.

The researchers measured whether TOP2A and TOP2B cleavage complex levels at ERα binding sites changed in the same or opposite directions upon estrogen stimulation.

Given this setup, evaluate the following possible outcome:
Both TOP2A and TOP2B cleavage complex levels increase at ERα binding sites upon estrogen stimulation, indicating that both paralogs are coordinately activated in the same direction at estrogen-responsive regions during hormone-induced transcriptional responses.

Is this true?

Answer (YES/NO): NO